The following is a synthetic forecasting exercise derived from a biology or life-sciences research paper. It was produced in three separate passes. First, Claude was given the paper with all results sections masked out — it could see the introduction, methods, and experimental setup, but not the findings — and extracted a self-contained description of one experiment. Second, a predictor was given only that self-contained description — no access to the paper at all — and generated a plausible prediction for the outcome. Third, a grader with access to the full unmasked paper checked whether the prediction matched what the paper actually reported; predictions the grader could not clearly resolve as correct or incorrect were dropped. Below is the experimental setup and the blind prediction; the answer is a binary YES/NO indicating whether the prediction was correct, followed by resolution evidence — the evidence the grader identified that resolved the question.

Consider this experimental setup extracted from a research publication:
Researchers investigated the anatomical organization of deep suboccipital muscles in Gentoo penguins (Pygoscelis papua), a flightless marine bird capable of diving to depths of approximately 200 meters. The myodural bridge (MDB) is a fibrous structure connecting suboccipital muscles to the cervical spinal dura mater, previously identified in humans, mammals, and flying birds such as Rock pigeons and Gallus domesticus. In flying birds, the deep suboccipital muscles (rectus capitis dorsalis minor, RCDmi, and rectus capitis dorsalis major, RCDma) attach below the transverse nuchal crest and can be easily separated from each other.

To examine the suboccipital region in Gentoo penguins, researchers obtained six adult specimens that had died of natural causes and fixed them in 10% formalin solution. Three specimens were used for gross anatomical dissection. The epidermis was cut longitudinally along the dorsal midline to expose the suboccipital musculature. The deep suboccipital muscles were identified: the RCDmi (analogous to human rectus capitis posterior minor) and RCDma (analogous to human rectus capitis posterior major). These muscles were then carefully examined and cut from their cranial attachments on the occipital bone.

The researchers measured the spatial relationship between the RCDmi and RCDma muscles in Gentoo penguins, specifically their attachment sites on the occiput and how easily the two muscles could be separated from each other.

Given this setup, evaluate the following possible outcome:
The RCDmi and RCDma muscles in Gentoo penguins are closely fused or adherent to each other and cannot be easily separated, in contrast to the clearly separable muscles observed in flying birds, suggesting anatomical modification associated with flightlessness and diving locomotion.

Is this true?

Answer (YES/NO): YES